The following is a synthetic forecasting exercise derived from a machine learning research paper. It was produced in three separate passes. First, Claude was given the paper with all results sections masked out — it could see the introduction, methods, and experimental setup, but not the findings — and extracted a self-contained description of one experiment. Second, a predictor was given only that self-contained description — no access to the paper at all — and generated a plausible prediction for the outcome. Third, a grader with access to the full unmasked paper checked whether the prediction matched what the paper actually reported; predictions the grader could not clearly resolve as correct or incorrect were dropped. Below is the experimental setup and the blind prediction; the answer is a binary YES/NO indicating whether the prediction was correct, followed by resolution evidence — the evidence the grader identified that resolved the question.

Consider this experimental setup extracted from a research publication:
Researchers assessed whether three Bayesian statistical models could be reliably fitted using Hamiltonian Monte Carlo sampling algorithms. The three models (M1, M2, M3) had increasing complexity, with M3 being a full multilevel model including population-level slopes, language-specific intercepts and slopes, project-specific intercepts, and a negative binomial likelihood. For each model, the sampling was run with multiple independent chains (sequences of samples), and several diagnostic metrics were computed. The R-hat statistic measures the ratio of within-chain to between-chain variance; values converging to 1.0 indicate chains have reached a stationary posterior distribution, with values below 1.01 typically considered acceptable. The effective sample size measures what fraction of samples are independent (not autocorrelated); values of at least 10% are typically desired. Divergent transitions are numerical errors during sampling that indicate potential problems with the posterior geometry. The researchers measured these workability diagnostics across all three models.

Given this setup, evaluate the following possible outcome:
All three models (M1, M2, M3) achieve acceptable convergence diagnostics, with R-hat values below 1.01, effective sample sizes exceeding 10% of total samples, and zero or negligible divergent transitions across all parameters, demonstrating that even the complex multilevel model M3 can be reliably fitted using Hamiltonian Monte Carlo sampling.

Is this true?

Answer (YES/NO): YES